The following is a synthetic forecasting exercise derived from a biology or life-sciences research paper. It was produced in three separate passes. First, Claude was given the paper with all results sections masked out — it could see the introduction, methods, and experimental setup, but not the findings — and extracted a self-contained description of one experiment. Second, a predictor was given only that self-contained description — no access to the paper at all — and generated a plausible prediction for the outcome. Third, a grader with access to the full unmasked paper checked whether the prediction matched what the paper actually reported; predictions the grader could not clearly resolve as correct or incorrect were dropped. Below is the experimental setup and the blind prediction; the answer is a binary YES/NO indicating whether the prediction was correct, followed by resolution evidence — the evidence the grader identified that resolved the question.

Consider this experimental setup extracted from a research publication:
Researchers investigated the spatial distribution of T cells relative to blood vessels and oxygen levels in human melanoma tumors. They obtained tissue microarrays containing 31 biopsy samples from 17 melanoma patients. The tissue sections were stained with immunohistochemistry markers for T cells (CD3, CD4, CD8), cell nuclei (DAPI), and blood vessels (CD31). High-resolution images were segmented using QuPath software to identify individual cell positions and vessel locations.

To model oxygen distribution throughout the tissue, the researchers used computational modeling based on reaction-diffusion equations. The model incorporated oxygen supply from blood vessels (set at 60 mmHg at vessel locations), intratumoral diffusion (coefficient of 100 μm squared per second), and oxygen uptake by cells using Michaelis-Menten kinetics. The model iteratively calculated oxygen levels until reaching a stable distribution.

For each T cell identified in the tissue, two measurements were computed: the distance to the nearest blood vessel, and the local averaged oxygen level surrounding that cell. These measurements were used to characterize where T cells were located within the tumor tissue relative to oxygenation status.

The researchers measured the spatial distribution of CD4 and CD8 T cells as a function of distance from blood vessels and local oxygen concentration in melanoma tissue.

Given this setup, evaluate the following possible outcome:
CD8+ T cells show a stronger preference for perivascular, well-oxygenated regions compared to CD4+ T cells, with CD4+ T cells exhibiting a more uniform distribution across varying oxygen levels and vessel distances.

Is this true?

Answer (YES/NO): NO